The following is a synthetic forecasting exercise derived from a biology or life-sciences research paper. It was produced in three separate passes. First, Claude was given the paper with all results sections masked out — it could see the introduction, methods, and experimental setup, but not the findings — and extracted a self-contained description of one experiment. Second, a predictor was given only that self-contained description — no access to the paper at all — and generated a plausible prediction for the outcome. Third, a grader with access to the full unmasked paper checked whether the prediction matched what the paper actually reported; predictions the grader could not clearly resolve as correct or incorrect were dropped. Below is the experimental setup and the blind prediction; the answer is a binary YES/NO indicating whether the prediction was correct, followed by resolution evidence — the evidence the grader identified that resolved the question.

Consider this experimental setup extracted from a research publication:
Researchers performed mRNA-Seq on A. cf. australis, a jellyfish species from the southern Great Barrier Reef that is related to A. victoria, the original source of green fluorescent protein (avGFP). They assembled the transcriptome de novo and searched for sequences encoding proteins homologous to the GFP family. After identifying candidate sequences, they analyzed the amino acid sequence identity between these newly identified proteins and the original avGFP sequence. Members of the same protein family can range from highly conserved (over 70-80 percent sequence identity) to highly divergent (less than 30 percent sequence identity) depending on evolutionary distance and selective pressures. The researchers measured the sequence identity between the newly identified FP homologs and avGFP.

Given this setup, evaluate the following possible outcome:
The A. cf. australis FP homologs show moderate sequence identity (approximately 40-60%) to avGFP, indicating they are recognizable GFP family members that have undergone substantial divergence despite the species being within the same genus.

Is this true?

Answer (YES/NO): YES